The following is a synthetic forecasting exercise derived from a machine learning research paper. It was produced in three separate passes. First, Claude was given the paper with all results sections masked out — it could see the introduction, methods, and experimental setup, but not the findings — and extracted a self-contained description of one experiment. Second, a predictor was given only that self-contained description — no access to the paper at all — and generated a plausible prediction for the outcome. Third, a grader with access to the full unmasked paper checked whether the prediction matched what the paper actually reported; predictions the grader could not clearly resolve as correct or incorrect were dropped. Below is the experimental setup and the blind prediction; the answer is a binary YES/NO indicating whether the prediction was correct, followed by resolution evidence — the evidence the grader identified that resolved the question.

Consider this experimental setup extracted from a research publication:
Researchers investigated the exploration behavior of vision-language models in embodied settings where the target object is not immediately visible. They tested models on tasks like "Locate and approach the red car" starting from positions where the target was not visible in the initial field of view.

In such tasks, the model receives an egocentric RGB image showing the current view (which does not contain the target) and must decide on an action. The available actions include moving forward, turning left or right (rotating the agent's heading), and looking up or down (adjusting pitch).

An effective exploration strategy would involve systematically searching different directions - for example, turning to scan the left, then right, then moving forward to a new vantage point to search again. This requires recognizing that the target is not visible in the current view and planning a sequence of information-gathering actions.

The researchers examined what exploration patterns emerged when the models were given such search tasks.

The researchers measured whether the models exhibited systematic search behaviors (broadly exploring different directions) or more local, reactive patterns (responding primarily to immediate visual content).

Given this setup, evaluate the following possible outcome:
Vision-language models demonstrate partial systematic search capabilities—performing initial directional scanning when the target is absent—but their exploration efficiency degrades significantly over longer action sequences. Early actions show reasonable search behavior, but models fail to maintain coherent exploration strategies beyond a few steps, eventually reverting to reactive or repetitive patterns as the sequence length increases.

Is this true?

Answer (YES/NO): NO